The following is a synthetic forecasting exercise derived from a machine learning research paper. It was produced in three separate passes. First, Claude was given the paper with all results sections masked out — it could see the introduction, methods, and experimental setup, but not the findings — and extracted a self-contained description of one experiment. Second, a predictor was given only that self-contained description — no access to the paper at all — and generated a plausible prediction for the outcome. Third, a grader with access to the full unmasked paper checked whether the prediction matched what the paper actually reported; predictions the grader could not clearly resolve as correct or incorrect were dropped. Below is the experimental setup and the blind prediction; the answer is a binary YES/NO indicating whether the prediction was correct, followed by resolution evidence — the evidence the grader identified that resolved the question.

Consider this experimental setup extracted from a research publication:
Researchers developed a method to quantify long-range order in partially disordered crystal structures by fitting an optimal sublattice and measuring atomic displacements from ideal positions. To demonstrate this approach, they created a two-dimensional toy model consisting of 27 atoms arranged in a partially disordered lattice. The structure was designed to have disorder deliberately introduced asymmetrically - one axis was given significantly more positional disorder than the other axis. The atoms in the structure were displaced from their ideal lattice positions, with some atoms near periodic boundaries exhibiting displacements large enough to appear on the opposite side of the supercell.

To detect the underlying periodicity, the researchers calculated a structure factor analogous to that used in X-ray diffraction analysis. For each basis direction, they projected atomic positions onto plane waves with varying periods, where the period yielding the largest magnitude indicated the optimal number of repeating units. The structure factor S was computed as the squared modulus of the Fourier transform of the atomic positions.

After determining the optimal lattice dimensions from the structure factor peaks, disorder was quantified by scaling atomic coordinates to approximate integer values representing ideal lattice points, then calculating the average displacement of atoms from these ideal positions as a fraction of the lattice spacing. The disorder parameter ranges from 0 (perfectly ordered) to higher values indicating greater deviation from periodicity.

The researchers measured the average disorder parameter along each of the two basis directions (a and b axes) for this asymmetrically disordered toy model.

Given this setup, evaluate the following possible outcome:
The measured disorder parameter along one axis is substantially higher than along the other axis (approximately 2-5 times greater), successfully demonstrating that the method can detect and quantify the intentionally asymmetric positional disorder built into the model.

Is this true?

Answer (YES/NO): YES